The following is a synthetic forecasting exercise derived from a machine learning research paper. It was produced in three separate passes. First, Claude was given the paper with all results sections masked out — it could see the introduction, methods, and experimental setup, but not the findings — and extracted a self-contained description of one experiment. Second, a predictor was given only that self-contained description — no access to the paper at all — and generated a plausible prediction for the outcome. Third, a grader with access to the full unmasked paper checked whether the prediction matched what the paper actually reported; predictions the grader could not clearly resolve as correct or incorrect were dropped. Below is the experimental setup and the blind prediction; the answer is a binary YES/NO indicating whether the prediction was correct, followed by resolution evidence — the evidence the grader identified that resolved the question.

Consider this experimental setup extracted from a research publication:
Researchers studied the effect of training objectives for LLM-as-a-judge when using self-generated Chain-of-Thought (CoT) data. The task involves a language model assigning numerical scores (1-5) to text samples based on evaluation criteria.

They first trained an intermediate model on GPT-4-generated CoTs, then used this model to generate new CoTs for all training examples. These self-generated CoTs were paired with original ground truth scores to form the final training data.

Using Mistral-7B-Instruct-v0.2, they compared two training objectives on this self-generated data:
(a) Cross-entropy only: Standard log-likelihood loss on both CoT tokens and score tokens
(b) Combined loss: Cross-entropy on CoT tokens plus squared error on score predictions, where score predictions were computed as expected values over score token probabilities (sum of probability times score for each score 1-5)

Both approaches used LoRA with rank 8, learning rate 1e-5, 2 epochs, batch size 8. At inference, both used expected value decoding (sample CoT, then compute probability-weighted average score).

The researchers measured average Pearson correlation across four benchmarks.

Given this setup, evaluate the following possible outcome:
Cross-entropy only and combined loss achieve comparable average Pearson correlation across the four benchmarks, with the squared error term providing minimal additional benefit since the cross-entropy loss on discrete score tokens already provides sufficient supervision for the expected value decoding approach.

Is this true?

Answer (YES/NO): NO